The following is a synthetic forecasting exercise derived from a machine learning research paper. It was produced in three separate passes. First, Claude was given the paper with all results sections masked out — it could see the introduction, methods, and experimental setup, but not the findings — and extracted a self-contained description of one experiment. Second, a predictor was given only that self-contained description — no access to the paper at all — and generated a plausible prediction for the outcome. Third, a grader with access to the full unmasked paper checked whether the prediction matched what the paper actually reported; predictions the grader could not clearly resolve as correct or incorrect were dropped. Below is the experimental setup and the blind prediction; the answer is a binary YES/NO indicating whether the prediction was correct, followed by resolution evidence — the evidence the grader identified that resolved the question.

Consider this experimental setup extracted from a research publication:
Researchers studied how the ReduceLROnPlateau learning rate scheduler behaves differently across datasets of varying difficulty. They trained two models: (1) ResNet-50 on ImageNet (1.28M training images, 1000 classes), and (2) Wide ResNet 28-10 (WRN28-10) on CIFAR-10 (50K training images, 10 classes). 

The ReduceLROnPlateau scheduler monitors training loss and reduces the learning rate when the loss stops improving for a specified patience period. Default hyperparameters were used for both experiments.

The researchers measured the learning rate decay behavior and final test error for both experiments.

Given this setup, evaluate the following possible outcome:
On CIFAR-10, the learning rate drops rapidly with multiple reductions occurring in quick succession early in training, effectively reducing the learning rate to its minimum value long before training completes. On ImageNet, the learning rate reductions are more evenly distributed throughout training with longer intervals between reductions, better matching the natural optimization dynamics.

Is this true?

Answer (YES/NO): NO